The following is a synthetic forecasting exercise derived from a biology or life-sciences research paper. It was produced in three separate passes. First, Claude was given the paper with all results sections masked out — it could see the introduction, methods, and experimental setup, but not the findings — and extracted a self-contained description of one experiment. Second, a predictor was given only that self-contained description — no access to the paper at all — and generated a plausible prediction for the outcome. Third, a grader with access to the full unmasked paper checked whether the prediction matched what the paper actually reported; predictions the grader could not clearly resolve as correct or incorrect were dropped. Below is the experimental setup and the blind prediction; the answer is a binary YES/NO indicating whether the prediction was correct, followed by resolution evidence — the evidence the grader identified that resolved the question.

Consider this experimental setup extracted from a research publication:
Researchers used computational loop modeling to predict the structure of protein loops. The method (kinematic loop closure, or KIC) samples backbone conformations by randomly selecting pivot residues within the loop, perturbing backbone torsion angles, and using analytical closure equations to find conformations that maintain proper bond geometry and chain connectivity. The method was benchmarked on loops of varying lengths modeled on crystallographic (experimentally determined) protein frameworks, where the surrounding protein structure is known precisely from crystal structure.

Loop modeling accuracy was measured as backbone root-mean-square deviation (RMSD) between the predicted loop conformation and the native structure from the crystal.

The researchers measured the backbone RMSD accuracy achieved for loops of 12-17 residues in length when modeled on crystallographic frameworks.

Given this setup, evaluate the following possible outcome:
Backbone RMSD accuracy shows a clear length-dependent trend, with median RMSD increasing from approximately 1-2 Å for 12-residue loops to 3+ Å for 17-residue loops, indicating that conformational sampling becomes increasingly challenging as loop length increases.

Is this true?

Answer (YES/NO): NO